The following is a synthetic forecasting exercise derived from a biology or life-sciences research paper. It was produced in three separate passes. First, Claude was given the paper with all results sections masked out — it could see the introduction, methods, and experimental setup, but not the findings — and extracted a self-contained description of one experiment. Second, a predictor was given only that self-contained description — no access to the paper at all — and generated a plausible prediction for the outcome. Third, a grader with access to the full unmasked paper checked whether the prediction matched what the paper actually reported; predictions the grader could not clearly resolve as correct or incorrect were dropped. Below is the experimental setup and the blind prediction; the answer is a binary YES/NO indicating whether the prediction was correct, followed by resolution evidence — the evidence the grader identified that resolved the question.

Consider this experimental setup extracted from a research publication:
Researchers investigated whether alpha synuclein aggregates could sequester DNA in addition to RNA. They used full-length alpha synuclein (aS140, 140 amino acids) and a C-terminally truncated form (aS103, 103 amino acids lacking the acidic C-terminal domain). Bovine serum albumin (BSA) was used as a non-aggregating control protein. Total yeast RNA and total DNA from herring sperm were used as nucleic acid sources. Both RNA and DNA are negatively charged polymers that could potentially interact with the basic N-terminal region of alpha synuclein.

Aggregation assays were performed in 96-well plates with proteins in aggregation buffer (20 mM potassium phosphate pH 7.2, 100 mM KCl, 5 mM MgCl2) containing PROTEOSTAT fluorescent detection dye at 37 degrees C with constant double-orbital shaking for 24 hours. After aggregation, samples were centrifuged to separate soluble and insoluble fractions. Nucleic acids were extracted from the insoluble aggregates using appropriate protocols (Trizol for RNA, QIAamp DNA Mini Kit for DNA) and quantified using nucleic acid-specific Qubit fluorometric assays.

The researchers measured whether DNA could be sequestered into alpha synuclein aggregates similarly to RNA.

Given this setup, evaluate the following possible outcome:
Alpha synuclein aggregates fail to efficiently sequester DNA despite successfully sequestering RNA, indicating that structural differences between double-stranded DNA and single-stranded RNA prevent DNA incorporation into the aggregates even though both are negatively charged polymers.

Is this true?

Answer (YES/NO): NO